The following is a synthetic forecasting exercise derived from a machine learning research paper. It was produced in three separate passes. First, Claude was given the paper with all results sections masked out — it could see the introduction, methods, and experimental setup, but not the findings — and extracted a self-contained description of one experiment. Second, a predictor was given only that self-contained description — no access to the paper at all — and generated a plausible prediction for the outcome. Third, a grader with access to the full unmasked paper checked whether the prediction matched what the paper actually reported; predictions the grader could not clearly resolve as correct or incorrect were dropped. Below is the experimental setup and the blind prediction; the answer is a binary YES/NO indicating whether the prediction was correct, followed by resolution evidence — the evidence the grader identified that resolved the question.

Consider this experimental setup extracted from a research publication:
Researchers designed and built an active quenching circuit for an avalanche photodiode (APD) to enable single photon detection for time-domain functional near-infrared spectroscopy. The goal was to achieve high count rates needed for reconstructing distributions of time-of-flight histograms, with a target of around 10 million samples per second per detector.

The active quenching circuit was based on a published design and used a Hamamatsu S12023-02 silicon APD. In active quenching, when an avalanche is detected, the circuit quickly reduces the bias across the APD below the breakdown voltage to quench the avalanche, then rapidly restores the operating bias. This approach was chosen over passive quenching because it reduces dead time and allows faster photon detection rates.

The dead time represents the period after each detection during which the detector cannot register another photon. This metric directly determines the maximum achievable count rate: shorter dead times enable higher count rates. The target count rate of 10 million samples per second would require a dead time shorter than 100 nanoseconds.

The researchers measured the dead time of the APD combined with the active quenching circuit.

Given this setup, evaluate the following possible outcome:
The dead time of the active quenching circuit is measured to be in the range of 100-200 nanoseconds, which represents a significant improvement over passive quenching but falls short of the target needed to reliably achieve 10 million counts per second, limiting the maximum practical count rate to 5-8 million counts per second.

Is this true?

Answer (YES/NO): NO